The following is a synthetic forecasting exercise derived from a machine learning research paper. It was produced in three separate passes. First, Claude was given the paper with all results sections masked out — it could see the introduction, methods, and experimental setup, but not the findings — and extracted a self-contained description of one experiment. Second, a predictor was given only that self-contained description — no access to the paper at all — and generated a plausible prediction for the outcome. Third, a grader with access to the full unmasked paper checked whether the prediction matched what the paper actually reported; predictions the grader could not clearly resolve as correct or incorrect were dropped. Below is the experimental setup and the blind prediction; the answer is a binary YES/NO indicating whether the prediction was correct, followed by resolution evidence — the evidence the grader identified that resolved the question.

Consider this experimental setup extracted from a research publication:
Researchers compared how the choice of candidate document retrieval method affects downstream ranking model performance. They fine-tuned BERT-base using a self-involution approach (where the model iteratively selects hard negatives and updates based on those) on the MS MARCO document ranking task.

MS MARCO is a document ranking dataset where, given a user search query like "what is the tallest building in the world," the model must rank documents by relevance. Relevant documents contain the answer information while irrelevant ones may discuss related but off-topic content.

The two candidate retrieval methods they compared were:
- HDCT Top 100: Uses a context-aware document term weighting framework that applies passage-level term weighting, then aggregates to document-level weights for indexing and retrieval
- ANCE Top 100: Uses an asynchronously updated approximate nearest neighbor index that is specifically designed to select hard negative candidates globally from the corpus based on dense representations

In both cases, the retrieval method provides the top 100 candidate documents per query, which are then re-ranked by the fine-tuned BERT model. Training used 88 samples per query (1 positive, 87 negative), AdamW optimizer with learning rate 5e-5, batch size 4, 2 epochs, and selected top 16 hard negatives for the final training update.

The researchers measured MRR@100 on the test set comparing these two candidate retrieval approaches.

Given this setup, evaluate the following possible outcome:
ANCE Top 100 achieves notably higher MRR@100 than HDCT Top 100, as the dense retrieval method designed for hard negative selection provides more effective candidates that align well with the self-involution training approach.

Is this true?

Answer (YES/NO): YES